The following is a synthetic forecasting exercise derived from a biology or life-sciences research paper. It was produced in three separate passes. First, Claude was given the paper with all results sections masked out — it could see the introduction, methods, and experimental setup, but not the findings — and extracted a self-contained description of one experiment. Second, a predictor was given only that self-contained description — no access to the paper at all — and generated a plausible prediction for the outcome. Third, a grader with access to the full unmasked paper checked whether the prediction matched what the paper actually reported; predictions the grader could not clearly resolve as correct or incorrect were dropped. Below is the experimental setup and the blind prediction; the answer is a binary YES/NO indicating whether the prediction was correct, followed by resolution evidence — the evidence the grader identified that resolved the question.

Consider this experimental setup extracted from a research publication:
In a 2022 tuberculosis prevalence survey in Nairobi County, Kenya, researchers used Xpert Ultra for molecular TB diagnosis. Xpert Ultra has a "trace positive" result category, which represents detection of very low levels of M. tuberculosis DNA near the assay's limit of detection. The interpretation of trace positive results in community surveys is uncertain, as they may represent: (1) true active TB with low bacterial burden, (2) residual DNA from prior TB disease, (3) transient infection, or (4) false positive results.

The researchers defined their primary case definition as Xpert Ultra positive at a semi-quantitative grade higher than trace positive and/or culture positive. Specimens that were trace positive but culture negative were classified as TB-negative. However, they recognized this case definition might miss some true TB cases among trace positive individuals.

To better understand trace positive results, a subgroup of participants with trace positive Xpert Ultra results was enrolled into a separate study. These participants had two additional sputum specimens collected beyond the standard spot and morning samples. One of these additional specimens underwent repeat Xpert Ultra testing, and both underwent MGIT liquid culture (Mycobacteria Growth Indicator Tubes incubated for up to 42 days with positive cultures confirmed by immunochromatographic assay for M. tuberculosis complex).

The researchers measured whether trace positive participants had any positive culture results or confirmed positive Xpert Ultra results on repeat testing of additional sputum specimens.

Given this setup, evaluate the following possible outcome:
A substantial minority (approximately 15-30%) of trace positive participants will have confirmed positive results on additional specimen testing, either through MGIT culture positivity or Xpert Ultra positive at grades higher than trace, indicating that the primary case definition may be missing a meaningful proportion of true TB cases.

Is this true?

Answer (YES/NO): YES